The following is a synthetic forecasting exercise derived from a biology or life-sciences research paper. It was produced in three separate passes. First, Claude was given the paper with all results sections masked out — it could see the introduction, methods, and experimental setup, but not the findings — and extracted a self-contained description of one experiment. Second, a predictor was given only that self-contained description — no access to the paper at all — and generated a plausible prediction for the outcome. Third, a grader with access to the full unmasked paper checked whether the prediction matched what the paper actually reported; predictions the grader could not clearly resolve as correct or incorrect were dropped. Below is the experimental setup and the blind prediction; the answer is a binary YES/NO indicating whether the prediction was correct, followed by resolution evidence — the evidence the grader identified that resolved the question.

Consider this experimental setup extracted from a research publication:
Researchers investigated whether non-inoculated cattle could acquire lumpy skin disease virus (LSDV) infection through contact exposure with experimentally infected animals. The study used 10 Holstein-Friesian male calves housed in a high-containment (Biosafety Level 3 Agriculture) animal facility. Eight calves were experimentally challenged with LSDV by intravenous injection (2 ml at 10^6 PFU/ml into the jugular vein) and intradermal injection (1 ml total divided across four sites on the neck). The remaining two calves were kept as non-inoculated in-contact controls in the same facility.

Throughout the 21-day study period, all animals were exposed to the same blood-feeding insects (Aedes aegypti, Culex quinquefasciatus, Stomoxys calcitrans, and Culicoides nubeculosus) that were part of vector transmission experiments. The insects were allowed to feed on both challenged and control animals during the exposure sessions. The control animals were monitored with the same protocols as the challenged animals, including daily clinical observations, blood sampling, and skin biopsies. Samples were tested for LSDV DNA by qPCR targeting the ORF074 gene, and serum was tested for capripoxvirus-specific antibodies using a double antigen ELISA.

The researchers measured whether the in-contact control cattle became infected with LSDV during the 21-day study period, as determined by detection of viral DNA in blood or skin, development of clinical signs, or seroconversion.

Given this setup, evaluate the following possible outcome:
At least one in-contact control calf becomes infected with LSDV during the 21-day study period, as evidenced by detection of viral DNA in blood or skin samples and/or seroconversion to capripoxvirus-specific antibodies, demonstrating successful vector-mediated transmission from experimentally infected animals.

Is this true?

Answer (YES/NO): NO